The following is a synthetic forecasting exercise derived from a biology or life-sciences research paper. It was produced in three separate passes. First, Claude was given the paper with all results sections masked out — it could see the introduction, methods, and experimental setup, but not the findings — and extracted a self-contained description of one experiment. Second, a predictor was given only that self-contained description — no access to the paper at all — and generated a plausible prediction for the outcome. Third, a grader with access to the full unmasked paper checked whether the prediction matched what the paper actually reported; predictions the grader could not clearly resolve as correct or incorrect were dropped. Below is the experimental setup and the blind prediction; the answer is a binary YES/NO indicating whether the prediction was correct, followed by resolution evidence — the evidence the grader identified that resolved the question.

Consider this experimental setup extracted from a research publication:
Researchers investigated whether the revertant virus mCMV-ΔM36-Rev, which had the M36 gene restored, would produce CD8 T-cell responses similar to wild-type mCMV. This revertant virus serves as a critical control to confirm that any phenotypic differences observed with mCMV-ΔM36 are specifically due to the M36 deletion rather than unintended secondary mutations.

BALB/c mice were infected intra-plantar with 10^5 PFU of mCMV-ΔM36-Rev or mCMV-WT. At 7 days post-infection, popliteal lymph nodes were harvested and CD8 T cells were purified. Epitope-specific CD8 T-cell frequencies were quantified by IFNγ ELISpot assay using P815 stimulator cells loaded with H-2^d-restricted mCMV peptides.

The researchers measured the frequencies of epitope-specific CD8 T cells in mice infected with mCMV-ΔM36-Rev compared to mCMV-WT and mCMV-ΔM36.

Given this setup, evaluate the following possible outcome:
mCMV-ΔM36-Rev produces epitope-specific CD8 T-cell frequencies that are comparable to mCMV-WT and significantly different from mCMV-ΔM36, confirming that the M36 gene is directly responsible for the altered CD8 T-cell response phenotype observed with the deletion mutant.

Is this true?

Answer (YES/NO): YES